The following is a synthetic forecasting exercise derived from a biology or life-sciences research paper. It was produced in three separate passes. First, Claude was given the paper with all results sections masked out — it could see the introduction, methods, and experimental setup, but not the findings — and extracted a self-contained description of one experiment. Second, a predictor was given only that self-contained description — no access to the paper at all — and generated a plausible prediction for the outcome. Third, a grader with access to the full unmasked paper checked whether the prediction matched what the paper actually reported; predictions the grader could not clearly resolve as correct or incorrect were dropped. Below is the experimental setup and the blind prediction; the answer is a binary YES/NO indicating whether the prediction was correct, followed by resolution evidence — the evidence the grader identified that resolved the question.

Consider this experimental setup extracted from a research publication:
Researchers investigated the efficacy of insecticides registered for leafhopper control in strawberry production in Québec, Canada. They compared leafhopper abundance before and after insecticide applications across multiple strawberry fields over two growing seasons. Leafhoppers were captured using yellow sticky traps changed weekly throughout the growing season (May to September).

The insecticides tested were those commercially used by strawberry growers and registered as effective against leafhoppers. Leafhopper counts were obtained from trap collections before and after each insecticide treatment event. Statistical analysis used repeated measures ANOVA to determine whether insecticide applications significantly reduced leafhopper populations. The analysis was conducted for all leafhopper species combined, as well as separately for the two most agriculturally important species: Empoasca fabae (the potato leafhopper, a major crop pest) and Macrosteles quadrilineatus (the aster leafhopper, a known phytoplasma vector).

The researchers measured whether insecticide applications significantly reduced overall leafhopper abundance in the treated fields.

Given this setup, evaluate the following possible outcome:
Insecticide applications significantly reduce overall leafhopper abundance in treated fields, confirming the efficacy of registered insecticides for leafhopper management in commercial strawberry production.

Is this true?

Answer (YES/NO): NO